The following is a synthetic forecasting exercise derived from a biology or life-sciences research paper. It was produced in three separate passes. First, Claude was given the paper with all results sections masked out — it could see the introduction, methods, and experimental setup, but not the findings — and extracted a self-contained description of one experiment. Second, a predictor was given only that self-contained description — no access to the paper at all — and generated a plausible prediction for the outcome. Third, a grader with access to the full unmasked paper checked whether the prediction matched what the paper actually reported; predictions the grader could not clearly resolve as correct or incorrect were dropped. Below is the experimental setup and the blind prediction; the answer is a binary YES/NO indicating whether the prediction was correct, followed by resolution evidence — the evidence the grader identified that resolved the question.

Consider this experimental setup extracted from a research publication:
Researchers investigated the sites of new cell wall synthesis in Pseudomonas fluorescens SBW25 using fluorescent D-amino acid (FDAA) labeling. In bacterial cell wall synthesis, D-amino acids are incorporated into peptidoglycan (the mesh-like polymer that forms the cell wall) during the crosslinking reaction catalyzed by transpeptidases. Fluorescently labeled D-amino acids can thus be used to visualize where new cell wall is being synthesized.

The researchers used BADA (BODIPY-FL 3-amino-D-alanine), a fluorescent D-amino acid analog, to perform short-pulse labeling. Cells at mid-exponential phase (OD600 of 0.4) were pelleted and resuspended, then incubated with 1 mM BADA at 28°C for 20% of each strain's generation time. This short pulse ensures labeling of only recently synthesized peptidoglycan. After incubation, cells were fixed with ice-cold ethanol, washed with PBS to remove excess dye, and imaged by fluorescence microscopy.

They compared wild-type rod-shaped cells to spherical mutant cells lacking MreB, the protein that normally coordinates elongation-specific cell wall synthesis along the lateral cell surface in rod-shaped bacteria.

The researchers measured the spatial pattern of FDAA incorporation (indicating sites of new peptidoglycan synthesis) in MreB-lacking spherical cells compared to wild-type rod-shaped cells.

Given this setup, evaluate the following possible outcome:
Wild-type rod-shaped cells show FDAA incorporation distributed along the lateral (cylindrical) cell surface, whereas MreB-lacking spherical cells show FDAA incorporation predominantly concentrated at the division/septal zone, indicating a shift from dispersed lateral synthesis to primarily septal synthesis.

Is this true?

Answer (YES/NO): NO